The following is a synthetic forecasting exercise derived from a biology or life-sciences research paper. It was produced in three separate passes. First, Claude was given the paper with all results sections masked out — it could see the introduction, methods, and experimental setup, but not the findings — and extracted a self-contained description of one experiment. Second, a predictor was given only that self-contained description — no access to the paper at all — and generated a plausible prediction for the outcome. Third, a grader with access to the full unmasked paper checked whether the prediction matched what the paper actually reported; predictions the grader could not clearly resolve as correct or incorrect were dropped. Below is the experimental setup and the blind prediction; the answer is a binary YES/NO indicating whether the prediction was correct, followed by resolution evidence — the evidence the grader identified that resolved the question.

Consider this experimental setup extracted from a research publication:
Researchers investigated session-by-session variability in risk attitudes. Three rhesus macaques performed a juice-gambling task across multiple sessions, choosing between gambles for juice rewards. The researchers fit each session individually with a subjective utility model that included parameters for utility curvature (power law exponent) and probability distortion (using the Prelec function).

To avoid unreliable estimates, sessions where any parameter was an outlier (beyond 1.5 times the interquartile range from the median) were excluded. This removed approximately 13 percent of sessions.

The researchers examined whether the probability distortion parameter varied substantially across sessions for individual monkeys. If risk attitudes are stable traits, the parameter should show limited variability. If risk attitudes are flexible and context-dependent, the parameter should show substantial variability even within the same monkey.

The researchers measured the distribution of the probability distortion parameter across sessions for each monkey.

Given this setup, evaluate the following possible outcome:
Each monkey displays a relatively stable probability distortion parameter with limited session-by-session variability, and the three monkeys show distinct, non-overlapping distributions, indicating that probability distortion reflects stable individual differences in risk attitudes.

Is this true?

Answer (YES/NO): NO